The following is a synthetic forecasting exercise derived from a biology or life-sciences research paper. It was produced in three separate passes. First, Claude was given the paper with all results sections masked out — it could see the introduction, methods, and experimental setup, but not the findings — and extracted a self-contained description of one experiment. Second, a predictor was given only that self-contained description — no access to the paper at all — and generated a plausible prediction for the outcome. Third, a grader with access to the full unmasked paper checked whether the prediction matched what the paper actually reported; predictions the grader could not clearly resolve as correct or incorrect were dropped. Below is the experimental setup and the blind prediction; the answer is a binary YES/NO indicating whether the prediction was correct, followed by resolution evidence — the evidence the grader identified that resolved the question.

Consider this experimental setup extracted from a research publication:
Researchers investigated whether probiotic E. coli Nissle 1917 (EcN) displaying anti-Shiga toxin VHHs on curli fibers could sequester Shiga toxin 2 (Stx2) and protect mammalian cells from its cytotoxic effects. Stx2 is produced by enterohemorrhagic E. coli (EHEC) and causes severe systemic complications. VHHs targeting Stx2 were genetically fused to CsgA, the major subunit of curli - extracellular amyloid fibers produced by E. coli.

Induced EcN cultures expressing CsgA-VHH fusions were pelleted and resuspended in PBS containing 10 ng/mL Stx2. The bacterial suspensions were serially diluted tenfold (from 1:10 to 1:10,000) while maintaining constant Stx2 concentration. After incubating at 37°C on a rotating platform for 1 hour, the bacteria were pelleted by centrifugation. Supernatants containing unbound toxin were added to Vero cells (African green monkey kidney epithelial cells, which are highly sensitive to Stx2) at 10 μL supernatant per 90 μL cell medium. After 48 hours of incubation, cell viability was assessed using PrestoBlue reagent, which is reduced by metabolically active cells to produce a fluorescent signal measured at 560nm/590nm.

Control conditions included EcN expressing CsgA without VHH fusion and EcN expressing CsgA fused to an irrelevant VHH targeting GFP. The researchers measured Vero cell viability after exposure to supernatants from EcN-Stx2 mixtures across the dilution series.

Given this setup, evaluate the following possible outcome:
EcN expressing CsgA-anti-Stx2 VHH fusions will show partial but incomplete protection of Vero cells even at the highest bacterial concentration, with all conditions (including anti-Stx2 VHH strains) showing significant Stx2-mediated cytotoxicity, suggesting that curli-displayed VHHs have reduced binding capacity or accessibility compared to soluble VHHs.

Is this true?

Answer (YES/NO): NO